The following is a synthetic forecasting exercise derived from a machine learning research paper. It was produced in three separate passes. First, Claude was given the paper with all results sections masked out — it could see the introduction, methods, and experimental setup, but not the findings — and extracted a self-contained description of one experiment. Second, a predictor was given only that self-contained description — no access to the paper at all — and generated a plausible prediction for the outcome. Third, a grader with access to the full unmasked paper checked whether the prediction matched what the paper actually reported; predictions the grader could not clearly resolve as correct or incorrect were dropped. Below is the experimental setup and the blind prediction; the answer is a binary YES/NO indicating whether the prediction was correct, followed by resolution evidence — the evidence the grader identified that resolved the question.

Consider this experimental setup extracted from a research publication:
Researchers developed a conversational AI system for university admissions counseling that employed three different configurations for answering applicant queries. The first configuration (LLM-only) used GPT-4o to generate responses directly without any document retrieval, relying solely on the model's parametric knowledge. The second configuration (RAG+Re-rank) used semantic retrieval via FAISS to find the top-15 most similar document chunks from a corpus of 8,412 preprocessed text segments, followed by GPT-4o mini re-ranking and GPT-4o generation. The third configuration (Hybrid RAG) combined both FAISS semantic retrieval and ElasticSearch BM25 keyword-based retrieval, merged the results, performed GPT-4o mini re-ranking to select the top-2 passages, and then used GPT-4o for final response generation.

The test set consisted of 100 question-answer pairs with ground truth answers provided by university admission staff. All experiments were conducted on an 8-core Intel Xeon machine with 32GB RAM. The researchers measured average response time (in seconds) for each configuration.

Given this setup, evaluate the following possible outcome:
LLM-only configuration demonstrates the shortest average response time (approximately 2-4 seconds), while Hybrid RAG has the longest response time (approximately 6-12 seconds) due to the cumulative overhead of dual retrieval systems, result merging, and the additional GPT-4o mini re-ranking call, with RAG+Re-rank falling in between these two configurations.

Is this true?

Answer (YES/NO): NO